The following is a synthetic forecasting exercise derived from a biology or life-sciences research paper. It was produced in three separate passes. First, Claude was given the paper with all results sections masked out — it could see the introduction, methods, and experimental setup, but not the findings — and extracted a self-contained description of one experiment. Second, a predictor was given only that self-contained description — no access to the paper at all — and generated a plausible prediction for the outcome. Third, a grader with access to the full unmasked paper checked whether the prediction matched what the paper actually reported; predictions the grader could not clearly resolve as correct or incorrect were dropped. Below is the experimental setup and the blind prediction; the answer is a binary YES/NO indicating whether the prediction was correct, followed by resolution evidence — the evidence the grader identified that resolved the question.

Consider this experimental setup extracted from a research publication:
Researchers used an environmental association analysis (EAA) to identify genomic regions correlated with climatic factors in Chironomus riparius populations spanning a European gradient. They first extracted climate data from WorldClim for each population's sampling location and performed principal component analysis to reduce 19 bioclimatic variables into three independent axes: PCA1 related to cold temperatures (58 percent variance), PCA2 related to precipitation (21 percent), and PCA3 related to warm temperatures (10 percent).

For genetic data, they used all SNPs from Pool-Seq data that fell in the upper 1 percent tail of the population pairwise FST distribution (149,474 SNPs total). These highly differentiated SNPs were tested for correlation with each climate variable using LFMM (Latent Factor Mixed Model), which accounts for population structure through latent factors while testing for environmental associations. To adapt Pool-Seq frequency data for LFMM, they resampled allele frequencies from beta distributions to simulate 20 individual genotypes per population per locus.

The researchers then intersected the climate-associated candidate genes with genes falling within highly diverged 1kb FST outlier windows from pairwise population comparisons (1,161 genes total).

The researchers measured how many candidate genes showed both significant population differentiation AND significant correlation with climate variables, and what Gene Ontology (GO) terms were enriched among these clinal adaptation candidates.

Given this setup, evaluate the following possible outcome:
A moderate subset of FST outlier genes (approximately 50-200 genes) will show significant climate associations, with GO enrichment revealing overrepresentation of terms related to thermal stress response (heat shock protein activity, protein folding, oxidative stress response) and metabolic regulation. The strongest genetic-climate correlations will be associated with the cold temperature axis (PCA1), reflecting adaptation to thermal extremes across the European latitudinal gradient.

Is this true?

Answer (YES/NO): NO